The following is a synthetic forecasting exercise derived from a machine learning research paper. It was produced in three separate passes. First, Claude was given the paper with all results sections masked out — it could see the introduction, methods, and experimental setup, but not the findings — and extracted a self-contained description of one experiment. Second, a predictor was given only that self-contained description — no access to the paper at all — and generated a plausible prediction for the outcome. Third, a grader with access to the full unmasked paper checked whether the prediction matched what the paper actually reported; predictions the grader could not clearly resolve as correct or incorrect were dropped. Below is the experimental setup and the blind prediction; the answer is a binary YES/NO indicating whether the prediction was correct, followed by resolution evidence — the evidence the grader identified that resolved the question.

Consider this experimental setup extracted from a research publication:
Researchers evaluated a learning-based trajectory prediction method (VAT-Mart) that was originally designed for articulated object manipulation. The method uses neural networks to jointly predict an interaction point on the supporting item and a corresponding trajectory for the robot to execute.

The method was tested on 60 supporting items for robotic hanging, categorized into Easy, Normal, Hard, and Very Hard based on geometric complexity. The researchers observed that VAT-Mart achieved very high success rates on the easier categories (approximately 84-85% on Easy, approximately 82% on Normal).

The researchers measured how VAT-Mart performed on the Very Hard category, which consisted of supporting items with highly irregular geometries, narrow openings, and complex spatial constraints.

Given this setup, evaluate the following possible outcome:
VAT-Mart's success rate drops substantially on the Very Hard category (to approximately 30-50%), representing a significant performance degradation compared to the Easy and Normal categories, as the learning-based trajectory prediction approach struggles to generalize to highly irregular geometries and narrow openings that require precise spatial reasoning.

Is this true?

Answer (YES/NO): NO